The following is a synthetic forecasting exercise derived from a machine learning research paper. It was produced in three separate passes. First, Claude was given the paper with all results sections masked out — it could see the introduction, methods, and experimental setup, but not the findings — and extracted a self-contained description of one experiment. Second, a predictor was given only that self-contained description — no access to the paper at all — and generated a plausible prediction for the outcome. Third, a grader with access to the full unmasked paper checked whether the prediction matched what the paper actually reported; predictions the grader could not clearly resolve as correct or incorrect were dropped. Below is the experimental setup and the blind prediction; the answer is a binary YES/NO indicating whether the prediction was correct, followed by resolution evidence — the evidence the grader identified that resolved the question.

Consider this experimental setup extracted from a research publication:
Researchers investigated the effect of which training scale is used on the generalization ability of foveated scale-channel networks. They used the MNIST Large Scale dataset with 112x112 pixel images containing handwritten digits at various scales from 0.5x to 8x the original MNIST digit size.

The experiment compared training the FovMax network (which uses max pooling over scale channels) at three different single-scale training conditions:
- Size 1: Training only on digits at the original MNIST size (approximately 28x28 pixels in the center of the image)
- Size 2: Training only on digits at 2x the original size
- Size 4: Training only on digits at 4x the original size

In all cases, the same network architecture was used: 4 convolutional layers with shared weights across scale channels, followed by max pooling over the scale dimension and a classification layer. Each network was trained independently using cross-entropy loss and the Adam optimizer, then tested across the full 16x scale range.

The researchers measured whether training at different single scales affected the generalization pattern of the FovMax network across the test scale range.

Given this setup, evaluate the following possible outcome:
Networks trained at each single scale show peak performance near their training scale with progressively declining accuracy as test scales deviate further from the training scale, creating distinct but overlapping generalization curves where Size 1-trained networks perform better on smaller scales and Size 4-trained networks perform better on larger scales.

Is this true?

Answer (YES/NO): NO